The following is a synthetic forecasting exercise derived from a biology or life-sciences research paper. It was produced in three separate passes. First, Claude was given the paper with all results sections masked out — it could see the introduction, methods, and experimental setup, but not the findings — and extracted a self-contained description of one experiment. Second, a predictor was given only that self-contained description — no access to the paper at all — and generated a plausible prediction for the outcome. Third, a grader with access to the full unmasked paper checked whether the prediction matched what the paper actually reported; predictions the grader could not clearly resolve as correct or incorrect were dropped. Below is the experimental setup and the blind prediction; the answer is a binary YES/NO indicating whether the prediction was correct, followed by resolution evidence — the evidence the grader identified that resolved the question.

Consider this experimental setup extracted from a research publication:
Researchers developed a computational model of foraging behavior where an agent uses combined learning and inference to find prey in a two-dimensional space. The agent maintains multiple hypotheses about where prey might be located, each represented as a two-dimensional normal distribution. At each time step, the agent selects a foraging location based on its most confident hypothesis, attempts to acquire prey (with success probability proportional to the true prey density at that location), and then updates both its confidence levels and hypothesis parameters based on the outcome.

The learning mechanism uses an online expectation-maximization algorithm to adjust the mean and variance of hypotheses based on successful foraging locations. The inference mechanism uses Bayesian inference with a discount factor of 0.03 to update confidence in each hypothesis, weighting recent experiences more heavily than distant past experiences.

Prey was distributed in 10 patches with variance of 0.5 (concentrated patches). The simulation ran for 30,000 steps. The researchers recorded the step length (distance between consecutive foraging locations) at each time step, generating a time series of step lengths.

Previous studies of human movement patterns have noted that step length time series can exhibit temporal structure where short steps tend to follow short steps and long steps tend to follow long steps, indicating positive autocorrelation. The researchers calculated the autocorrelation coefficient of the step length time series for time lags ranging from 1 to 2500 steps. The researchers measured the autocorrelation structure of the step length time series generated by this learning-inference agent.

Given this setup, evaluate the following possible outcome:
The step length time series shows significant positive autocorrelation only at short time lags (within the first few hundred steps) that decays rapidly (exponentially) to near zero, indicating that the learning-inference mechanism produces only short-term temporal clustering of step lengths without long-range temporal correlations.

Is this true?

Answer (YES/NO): NO